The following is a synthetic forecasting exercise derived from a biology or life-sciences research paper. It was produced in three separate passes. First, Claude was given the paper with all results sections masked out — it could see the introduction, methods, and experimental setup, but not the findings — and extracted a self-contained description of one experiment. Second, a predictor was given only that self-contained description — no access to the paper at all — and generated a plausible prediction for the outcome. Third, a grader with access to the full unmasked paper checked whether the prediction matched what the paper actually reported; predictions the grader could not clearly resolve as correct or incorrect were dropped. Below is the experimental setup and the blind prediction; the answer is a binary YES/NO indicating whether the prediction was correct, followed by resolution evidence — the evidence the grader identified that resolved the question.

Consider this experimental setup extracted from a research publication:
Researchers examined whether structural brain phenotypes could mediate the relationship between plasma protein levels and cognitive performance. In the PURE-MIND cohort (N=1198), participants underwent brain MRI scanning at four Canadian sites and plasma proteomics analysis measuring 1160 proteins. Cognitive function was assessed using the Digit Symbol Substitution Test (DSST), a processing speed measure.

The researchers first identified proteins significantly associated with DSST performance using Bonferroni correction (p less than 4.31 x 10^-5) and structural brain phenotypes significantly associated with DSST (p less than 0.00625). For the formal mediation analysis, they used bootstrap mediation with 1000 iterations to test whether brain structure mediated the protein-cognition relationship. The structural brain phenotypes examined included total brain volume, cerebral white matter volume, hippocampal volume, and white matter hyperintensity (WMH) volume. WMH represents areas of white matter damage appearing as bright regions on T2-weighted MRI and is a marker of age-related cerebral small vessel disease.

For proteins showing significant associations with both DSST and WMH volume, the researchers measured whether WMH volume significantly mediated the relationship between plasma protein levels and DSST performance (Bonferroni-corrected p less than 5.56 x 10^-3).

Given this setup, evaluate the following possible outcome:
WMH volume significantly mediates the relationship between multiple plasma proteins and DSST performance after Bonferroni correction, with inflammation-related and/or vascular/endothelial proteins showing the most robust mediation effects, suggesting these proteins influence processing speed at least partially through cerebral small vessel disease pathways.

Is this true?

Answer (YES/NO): NO